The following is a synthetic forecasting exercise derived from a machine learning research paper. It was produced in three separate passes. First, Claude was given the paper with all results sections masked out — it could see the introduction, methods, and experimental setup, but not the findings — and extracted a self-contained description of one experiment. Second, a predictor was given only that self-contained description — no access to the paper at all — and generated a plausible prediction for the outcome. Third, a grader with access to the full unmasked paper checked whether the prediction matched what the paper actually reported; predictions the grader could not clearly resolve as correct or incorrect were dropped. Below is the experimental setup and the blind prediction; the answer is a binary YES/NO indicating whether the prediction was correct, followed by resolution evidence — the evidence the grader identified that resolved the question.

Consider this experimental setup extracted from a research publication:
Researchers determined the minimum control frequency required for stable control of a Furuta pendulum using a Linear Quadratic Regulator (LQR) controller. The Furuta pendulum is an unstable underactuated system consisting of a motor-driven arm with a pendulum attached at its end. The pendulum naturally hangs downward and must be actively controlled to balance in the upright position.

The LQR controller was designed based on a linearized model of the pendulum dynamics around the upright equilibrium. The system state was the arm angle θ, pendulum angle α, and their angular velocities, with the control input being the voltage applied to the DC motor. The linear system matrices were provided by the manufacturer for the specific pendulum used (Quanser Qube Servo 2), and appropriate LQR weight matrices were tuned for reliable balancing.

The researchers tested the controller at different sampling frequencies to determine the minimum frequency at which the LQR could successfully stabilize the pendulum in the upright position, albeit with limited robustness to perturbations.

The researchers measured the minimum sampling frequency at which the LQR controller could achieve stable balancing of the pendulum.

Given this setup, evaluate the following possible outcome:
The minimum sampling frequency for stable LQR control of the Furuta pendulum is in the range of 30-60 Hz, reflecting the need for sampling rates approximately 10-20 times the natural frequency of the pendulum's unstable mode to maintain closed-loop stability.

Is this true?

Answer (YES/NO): NO